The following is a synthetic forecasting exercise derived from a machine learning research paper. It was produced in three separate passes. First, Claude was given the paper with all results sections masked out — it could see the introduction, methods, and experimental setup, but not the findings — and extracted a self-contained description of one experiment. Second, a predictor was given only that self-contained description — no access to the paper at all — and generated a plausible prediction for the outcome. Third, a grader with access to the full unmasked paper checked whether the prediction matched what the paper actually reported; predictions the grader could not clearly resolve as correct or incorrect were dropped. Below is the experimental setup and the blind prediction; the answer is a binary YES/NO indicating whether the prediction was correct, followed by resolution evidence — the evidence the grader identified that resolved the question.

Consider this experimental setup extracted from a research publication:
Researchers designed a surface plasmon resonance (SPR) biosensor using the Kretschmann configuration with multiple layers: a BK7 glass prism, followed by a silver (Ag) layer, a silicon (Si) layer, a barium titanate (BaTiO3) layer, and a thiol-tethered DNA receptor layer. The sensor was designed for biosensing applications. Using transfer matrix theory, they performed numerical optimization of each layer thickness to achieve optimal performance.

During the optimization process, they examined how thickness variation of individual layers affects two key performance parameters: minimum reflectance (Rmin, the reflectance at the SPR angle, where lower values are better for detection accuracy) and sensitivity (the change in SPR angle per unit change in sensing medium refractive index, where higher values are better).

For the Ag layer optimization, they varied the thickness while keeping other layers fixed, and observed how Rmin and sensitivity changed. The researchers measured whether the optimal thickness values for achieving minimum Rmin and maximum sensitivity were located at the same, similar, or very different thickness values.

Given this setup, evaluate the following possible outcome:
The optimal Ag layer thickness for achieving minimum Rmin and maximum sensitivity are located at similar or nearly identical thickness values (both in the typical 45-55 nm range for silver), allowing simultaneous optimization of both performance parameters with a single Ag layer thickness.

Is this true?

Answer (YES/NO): YES